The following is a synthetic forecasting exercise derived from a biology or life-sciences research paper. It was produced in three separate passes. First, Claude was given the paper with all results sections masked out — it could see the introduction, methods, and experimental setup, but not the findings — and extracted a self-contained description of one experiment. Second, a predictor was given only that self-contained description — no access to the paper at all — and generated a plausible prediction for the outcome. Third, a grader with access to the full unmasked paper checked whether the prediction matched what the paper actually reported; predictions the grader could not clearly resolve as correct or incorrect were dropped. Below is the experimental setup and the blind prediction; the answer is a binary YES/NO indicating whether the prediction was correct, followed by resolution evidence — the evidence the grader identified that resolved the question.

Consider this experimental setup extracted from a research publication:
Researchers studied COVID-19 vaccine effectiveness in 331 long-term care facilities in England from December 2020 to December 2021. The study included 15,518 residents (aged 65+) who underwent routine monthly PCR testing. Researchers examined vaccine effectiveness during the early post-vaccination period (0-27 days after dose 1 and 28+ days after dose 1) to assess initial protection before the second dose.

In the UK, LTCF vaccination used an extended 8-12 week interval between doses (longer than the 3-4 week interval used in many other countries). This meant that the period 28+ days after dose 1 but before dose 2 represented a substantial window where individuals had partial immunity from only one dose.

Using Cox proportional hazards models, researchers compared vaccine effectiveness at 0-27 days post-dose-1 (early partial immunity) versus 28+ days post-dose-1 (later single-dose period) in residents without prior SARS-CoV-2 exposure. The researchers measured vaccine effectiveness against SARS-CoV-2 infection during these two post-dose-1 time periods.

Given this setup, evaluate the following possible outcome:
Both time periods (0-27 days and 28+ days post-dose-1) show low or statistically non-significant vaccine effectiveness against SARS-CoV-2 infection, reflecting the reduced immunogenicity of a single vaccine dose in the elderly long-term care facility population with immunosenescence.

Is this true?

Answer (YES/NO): NO